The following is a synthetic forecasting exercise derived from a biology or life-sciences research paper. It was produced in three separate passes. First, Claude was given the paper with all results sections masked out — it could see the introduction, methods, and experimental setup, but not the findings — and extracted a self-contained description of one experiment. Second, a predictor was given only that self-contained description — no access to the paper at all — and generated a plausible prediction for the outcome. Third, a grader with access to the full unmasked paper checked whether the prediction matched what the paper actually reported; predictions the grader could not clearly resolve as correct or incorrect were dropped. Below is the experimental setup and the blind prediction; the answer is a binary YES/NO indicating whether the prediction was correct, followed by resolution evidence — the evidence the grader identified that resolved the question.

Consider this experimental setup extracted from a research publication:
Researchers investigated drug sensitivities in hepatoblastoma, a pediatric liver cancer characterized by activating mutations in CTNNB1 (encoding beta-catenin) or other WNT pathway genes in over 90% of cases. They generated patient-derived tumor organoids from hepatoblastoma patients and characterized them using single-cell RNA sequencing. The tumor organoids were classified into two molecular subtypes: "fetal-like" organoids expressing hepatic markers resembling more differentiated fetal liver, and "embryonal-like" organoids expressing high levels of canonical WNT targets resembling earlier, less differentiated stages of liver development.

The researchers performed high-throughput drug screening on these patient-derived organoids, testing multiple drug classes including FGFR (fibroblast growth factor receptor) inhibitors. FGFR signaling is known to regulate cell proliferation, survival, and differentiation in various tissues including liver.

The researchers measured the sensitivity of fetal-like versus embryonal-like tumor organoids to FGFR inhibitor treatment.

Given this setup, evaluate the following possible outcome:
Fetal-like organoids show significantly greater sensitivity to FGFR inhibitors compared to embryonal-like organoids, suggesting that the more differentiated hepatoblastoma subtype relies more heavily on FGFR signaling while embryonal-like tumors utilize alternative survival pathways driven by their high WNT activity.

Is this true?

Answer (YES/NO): NO